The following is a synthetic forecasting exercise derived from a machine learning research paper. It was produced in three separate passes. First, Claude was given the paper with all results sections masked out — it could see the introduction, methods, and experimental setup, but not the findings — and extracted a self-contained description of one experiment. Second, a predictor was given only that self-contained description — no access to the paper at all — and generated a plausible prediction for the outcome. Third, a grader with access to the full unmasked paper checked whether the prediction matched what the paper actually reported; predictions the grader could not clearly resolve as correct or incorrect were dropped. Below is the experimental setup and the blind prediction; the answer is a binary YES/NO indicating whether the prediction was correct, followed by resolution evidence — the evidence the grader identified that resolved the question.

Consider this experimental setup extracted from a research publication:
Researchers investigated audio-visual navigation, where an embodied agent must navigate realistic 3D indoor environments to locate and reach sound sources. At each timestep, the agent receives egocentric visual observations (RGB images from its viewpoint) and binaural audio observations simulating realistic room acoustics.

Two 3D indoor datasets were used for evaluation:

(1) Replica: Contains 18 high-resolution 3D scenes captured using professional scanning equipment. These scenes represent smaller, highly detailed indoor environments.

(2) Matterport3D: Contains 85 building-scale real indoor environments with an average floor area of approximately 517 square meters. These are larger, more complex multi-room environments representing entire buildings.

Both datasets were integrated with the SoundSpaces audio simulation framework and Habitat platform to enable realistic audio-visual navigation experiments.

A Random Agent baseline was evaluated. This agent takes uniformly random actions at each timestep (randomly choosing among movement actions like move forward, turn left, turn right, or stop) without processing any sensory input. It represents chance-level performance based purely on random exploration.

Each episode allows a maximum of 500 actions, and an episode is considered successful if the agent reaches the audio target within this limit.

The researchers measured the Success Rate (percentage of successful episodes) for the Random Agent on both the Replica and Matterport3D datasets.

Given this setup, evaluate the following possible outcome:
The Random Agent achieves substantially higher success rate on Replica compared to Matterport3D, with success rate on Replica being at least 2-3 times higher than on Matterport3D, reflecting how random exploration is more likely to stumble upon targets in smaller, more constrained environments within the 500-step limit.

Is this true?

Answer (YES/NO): YES